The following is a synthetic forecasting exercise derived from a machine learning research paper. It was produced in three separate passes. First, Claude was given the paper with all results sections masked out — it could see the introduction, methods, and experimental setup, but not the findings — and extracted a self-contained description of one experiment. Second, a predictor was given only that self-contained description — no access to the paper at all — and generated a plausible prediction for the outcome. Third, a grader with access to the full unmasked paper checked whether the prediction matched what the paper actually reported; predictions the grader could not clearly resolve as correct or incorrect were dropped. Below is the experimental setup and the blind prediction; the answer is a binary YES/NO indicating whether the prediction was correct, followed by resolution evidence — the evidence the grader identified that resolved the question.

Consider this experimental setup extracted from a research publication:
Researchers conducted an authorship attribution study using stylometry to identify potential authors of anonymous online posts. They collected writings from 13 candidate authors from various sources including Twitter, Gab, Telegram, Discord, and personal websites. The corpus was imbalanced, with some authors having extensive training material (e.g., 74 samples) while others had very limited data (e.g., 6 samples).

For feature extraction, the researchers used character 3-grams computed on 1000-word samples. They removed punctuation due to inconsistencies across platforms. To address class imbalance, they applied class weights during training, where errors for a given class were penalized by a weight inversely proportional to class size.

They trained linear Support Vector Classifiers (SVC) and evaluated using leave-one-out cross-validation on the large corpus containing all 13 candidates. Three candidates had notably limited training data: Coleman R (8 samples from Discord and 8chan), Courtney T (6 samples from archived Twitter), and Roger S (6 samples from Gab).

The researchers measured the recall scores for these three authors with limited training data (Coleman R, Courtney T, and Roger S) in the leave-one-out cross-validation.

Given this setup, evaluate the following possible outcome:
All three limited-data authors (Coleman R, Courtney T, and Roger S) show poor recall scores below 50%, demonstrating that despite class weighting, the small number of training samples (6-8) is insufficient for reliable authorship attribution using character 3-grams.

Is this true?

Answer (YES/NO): NO